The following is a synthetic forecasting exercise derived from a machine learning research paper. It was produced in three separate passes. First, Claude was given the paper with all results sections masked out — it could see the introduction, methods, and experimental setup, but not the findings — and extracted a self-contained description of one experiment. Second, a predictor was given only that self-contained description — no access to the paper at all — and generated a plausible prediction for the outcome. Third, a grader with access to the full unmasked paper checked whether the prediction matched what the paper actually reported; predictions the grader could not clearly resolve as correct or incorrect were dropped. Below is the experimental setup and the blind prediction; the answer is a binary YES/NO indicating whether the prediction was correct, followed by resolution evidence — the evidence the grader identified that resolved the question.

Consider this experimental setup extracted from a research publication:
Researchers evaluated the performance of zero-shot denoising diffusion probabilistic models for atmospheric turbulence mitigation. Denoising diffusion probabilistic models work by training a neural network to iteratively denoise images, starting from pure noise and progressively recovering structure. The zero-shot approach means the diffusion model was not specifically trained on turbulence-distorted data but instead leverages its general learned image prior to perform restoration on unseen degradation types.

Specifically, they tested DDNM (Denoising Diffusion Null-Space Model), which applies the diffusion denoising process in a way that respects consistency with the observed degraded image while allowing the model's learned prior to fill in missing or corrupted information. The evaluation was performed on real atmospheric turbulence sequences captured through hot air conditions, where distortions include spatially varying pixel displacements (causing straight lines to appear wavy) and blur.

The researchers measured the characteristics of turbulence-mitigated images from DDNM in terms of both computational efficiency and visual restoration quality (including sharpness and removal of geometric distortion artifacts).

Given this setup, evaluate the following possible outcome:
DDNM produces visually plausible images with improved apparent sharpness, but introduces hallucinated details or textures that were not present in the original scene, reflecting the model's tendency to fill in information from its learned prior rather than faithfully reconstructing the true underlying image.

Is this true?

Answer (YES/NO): NO